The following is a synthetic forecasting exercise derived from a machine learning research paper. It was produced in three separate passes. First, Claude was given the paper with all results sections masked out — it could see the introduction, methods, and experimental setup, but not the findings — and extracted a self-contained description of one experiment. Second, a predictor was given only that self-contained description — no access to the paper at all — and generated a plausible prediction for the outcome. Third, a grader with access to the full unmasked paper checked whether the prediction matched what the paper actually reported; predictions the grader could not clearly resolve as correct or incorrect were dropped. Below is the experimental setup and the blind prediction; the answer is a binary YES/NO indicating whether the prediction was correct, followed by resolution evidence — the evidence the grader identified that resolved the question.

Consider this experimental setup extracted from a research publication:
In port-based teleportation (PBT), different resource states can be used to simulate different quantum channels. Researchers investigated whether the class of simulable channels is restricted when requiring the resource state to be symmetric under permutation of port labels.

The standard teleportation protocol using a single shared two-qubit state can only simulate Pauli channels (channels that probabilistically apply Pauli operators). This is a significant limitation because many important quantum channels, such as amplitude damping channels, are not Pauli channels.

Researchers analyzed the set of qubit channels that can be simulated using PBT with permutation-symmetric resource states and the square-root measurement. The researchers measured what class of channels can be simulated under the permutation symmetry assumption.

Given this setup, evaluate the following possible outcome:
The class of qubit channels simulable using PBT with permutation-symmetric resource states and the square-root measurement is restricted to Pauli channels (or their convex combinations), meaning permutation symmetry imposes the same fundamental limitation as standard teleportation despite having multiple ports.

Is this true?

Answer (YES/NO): NO